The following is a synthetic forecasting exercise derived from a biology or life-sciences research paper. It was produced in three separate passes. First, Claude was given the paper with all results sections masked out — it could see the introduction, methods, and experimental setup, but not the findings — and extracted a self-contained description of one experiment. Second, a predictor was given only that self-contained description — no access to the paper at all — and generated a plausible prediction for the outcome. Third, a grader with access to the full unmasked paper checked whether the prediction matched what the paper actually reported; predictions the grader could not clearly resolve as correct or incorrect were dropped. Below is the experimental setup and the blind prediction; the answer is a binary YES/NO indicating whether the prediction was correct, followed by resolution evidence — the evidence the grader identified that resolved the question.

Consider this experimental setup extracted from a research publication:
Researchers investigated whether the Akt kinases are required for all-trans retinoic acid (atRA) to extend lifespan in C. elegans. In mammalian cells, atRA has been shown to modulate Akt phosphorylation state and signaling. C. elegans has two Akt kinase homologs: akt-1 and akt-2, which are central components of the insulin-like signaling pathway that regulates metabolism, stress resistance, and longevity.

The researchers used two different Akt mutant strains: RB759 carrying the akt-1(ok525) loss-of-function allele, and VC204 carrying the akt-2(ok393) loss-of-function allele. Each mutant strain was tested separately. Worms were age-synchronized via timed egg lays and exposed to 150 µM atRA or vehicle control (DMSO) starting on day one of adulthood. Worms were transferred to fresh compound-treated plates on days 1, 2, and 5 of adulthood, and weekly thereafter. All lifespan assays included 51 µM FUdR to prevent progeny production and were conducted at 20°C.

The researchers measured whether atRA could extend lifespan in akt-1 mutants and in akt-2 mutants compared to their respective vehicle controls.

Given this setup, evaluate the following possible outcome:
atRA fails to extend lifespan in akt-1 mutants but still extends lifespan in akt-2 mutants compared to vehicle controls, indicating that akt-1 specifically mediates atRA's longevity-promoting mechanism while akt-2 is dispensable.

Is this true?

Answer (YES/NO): NO